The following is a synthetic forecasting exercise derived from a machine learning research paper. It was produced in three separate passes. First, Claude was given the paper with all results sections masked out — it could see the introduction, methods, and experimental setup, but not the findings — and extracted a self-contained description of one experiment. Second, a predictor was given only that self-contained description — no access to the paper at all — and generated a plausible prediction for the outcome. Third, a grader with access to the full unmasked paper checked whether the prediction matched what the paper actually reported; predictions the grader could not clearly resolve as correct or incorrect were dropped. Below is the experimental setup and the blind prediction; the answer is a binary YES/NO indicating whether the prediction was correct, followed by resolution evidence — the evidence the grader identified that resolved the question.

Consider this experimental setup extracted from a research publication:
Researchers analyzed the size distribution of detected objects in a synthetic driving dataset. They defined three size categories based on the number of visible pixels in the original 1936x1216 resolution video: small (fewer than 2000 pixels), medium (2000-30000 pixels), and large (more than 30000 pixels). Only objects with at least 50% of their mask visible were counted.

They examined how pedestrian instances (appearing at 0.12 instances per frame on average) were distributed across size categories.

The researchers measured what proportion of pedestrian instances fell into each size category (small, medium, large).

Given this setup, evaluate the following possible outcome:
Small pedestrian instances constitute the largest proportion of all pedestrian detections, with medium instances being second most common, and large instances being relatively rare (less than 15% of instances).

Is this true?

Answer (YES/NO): YES